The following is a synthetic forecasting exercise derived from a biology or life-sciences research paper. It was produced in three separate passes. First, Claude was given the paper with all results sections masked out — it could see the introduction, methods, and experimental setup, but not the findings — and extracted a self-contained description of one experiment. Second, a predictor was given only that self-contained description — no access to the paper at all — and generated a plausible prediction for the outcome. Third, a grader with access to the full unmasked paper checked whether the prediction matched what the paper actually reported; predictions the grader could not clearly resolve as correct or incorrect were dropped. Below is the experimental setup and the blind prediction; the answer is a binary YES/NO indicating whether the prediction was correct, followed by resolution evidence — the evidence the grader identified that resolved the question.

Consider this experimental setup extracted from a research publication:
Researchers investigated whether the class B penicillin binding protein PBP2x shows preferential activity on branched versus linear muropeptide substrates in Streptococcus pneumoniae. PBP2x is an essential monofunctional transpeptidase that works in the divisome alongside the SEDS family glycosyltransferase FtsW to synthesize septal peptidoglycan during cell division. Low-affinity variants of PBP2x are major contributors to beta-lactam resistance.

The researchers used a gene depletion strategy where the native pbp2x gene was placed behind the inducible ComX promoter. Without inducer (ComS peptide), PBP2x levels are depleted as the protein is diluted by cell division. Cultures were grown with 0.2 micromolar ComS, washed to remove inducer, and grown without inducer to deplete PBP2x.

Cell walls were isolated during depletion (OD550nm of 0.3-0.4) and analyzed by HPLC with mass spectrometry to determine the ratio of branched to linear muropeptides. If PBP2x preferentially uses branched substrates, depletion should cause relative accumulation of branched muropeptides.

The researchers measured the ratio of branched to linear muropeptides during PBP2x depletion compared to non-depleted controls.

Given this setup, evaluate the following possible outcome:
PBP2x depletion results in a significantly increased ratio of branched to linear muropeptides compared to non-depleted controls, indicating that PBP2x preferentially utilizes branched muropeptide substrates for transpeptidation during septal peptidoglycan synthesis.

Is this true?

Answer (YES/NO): NO